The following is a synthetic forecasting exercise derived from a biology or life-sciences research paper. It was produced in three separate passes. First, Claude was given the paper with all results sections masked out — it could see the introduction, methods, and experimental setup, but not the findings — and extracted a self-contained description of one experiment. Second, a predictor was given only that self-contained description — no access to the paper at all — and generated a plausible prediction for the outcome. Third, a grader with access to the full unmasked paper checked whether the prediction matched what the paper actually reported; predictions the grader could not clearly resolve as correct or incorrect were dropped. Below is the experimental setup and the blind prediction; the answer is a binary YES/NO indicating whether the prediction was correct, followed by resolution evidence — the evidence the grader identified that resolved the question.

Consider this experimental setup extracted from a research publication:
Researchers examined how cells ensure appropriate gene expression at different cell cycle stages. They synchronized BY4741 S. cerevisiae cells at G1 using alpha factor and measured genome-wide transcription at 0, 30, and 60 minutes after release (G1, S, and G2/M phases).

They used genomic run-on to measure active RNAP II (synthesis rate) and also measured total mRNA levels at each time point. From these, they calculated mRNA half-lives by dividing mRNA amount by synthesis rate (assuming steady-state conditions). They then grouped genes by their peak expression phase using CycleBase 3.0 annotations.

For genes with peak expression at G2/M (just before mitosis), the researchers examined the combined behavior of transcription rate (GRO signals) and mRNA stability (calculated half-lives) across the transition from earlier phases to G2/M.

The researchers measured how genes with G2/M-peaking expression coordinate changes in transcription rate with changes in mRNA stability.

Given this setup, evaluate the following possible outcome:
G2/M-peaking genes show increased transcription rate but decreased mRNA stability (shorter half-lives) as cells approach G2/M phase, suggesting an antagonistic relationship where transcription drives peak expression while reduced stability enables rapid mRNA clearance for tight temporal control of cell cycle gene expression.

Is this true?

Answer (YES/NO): NO